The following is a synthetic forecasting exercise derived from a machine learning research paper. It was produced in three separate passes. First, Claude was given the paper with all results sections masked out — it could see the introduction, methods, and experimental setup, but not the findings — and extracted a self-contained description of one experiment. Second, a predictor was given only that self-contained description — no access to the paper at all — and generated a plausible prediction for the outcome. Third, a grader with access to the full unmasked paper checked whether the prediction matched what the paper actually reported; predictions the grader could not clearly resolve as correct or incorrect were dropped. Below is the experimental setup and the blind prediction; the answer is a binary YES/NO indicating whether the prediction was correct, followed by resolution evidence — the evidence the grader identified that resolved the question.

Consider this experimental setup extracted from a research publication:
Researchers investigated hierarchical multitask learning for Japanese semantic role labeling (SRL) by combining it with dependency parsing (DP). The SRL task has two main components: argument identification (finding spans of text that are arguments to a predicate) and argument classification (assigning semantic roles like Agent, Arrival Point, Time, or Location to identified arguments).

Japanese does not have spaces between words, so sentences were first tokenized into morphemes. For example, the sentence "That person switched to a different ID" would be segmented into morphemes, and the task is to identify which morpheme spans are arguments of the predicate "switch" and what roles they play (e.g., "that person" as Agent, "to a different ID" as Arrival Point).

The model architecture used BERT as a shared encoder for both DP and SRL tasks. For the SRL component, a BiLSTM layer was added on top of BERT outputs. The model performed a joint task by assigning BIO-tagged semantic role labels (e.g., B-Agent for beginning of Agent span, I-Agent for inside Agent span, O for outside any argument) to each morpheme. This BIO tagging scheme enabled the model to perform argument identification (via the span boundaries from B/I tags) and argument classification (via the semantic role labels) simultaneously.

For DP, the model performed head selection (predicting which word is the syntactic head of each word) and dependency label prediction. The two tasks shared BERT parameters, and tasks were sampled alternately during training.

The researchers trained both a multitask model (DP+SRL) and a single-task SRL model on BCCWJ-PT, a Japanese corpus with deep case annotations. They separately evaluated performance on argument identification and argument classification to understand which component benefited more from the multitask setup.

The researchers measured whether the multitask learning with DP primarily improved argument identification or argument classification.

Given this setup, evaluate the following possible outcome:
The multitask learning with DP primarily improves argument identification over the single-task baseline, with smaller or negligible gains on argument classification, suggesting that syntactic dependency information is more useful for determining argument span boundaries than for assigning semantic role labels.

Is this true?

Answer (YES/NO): YES